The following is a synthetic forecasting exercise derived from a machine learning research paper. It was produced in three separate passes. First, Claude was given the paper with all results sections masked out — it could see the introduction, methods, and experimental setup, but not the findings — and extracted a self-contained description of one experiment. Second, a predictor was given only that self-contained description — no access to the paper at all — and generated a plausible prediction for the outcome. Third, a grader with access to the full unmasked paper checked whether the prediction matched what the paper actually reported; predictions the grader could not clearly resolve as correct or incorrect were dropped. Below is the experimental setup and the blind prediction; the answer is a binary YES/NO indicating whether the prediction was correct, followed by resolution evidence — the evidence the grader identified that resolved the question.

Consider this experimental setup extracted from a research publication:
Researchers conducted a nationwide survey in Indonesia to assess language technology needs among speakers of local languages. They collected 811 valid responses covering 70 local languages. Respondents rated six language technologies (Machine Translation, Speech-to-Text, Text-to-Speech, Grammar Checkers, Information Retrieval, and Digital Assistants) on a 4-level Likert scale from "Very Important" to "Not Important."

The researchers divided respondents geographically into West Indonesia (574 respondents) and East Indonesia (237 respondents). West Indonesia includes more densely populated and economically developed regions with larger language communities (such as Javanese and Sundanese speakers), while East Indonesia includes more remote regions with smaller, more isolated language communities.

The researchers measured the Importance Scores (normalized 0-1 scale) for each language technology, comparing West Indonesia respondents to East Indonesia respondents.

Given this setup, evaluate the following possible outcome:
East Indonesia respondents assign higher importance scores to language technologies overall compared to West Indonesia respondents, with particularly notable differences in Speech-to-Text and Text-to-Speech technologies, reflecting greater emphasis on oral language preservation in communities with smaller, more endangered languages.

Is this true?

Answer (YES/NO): NO